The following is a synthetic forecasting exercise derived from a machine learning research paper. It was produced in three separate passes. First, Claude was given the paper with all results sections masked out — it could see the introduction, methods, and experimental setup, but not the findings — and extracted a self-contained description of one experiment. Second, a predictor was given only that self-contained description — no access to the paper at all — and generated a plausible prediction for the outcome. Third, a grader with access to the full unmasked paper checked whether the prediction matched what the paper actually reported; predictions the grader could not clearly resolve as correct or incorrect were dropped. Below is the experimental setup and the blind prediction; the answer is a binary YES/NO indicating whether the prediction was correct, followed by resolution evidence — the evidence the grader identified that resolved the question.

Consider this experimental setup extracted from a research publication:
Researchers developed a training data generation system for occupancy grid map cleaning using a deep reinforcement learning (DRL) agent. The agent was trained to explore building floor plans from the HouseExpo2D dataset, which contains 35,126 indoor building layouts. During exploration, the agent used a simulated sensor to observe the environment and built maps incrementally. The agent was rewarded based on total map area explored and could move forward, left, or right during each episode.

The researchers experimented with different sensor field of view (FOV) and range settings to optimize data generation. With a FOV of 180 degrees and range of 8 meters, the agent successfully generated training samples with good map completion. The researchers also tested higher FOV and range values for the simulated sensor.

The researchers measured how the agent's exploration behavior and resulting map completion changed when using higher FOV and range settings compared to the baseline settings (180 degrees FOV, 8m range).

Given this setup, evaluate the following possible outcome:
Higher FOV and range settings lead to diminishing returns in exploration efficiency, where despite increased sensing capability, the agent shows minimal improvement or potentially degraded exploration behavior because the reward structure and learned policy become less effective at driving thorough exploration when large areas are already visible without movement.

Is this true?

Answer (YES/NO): YES